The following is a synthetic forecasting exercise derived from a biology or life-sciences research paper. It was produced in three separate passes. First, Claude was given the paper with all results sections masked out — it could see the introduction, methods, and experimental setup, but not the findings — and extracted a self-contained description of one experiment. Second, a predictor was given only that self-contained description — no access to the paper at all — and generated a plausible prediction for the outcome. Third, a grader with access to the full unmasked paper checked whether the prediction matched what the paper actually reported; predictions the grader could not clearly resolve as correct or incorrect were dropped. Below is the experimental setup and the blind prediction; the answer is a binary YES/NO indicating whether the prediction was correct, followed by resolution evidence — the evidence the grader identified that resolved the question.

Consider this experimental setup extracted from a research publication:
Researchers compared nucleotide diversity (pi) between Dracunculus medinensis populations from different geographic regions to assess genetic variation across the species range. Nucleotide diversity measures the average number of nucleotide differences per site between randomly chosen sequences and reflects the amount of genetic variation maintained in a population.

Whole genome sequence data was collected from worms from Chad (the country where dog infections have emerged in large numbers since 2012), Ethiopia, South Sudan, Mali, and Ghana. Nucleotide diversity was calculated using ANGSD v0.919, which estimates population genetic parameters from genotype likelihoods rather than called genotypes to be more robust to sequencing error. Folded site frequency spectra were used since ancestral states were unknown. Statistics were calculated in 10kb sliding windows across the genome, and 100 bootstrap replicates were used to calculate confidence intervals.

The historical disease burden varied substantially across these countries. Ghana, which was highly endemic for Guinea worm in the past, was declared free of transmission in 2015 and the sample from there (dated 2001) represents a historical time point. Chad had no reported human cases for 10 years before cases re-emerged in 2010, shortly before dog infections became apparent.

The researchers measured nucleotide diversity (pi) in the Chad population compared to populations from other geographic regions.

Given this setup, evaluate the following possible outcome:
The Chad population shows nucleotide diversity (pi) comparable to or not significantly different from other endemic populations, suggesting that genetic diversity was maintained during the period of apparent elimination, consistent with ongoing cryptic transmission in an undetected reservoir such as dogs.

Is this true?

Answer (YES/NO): NO